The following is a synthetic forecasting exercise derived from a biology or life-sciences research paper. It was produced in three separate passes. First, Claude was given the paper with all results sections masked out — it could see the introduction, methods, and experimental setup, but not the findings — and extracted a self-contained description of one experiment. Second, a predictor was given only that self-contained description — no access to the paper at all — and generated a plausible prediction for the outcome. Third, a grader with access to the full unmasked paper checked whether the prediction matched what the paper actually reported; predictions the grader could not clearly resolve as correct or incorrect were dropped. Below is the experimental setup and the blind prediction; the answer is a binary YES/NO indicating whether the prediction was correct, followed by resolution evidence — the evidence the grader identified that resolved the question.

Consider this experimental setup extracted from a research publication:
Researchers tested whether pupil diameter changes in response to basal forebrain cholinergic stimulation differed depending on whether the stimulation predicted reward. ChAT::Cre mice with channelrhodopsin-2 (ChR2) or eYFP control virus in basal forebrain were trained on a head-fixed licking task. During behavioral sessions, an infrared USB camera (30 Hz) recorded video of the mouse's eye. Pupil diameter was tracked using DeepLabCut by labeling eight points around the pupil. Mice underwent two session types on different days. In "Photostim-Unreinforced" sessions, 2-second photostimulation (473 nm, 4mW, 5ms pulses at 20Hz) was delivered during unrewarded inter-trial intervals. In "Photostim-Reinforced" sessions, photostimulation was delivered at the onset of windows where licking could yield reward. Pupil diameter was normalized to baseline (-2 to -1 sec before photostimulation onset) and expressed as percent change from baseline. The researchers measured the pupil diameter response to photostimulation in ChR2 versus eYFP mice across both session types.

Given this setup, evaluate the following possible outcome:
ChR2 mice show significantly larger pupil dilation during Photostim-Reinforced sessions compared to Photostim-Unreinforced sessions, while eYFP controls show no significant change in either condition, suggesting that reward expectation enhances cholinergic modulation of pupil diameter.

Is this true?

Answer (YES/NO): YES